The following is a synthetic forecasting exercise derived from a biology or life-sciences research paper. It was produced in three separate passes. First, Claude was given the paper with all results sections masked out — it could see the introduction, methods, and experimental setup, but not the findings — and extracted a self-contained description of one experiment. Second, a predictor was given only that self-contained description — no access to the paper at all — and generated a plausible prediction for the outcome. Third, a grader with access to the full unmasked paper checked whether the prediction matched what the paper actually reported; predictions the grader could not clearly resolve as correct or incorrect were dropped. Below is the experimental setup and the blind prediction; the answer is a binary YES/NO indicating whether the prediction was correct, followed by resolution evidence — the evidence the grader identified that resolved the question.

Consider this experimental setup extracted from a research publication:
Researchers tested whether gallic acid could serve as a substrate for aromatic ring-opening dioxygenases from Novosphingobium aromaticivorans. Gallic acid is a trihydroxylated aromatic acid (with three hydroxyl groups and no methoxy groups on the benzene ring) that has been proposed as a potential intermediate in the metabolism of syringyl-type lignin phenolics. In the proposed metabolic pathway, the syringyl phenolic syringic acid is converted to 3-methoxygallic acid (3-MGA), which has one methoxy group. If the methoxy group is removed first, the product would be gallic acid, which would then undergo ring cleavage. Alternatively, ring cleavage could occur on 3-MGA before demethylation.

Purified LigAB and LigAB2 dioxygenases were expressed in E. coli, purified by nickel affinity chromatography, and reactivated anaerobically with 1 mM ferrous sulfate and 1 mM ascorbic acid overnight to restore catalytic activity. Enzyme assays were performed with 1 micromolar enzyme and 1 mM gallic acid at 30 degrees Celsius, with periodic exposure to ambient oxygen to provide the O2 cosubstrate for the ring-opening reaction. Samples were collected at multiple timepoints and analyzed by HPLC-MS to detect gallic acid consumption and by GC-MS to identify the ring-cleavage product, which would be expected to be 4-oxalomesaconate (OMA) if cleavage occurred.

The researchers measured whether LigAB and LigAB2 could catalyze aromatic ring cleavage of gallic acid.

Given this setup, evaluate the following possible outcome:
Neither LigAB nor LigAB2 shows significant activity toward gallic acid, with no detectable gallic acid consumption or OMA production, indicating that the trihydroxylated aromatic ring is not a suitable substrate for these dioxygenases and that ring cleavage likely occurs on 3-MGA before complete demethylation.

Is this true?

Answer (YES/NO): NO